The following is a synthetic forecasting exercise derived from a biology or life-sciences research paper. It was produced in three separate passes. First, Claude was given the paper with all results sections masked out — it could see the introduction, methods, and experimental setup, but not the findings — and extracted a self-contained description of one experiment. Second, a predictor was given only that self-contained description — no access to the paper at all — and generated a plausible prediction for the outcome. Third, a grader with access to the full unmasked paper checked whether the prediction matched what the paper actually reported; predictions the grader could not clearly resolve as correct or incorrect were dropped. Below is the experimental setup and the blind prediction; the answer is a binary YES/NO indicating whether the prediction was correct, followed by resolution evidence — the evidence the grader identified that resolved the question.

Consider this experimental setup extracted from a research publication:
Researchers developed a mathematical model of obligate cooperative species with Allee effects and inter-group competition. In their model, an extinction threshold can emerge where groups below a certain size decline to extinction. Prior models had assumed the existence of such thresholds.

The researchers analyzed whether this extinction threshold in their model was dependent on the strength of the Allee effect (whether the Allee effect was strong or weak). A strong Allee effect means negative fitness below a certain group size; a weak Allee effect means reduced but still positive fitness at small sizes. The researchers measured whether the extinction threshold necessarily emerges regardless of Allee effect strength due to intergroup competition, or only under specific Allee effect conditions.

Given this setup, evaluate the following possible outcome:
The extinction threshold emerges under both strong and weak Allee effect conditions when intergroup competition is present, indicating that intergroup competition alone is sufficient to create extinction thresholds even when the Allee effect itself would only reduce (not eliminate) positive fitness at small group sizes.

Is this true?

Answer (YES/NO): YES